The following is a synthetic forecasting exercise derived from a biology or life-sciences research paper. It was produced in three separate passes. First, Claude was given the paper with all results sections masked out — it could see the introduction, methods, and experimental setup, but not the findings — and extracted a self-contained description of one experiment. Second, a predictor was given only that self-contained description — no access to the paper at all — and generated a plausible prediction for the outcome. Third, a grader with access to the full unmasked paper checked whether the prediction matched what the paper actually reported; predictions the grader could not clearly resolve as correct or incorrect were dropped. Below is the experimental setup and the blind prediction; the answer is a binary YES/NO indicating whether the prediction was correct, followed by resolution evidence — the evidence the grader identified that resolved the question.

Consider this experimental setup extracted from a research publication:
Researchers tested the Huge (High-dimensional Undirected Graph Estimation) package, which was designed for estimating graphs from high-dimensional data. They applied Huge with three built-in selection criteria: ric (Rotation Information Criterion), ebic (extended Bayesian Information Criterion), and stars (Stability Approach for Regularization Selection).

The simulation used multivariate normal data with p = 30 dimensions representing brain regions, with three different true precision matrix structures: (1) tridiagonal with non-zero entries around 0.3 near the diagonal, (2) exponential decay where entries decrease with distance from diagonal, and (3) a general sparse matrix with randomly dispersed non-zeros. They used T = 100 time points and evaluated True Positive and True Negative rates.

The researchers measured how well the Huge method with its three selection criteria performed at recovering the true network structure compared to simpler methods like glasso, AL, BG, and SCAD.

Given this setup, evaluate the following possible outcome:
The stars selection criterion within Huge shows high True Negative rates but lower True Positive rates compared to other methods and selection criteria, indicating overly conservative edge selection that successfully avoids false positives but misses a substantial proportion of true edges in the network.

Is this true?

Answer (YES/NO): NO